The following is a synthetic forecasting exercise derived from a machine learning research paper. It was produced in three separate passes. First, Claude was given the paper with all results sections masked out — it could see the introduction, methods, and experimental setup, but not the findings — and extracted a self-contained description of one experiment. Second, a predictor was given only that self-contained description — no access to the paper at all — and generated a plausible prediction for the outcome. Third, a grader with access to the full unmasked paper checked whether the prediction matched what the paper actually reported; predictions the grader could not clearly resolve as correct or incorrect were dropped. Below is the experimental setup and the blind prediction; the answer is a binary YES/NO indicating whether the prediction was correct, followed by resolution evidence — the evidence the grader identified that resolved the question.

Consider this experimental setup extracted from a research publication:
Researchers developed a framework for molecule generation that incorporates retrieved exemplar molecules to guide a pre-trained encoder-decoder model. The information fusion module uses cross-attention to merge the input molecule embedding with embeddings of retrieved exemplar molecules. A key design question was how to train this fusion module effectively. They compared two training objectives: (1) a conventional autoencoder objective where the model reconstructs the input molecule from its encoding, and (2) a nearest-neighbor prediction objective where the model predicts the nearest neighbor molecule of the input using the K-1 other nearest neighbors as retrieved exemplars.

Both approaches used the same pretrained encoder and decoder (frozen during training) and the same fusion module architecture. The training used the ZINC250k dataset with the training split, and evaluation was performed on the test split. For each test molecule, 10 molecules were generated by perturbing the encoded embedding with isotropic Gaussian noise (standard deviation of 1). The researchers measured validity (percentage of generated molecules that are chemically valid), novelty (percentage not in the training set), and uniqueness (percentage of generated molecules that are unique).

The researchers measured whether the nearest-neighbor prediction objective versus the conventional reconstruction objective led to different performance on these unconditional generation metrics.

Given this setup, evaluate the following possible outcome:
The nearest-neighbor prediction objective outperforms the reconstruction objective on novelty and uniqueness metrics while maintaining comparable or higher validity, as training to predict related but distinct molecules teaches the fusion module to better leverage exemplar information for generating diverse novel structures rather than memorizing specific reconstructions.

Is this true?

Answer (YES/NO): NO